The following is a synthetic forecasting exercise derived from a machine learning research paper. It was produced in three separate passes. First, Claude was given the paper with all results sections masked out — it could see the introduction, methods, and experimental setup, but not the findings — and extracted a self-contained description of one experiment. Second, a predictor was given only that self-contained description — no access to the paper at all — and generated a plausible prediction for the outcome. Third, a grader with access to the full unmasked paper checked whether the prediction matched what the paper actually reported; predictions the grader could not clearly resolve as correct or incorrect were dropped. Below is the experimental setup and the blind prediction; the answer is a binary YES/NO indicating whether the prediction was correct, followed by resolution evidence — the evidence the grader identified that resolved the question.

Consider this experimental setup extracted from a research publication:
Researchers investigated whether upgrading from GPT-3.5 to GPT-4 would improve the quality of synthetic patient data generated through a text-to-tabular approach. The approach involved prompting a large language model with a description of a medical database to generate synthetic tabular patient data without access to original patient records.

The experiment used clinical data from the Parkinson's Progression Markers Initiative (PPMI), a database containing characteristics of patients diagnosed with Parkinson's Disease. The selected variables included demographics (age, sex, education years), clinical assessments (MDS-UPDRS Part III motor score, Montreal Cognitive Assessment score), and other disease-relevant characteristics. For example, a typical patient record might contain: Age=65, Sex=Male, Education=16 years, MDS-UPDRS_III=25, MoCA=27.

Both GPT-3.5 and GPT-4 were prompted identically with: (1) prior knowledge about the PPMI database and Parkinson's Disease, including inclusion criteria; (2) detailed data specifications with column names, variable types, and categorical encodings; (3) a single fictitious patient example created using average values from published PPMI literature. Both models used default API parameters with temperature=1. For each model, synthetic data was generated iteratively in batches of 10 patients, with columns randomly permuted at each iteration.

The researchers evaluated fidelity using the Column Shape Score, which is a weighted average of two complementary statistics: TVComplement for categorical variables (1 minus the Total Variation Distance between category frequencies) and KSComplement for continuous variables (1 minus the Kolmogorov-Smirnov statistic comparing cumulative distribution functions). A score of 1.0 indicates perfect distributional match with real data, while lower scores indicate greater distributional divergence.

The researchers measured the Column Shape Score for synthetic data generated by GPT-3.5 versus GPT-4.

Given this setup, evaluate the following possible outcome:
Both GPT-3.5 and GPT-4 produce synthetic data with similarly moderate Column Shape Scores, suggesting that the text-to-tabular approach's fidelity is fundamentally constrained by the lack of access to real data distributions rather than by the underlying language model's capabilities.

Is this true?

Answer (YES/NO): NO